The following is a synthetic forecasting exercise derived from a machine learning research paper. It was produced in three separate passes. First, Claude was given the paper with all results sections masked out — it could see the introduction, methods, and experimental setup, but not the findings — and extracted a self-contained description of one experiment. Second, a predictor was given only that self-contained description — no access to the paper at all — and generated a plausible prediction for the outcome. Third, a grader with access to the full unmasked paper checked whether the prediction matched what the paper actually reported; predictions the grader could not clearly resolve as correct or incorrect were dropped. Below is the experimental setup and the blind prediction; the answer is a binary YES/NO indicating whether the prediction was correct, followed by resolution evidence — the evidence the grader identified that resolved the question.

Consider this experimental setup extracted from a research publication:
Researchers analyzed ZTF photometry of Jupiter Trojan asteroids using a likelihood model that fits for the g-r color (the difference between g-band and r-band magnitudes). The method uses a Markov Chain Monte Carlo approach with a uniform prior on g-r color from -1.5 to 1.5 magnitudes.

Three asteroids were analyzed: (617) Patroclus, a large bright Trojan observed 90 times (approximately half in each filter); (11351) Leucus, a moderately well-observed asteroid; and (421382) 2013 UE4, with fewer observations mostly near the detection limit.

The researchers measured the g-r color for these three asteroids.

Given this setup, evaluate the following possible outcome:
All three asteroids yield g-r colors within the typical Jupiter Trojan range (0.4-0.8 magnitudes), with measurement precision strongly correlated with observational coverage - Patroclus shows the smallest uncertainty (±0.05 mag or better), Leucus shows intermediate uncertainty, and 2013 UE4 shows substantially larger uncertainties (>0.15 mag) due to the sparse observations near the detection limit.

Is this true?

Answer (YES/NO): NO